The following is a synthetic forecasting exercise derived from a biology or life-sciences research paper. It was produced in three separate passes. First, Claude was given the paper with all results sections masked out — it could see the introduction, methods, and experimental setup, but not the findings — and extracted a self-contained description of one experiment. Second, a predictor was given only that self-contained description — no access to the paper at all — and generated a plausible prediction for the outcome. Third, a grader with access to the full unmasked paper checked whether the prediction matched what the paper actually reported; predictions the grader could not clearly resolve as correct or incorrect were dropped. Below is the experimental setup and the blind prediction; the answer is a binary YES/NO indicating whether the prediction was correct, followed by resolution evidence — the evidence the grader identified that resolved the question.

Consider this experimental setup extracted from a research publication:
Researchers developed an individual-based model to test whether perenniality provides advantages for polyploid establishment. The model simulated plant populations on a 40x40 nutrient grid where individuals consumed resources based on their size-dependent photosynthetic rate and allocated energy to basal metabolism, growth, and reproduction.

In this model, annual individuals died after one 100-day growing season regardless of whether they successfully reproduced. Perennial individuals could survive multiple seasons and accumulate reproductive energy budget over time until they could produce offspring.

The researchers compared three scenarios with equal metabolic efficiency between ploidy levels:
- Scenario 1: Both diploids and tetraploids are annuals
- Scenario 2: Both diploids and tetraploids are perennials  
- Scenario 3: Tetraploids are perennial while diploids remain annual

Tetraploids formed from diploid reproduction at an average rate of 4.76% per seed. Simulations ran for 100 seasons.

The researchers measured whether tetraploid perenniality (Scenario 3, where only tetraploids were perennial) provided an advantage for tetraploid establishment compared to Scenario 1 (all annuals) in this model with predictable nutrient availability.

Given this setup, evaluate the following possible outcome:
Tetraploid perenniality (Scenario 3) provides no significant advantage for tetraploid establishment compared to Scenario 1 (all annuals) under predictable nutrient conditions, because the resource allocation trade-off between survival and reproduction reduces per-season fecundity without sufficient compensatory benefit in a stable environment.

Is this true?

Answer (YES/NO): NO